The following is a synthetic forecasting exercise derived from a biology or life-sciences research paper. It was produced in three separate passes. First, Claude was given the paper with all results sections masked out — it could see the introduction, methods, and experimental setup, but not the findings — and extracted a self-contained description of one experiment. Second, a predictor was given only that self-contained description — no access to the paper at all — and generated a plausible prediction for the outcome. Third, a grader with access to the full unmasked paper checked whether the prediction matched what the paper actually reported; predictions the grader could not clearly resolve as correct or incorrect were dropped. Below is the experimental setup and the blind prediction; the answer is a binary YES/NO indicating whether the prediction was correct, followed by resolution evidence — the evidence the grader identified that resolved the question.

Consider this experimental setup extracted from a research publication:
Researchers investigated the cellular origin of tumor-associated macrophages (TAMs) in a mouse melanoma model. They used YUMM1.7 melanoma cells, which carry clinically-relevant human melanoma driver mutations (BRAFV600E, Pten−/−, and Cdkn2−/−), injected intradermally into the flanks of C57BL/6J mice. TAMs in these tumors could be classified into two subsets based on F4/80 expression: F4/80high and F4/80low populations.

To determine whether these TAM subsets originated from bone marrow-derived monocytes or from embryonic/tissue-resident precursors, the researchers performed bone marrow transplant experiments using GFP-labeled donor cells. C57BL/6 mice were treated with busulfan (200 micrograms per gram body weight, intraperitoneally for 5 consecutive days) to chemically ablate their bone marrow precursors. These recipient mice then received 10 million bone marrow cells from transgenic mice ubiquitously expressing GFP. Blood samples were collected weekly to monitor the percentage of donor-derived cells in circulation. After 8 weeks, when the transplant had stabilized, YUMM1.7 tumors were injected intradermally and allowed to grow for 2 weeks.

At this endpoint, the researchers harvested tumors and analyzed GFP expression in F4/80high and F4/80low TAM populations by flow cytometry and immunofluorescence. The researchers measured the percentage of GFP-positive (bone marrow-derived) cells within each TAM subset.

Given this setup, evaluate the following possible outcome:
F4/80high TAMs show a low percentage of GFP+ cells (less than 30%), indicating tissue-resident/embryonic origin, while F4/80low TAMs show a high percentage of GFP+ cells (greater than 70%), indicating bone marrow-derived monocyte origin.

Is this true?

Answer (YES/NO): NO